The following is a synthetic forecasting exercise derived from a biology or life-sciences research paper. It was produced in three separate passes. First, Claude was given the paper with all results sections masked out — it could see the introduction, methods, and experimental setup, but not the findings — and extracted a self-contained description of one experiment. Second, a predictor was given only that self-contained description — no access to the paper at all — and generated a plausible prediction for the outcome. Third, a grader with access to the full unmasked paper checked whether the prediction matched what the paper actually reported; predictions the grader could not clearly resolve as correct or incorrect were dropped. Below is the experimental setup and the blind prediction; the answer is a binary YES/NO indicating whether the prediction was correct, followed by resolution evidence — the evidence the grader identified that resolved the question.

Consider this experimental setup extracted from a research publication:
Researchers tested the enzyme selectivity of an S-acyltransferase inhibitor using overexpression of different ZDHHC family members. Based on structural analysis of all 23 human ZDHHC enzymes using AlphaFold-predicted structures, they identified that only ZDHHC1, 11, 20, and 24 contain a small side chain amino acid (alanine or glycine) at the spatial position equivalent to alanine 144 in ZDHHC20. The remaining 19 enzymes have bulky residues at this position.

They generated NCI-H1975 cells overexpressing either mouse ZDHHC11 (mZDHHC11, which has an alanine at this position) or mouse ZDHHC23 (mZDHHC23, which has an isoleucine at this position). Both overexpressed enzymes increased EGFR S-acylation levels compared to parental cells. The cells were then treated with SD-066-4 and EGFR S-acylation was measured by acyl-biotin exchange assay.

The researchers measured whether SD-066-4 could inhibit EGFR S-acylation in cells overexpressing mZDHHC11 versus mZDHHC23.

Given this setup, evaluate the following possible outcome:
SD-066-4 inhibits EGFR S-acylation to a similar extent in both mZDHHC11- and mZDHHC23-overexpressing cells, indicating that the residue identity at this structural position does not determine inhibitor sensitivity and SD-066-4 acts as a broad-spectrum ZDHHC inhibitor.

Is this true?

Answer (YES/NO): NO